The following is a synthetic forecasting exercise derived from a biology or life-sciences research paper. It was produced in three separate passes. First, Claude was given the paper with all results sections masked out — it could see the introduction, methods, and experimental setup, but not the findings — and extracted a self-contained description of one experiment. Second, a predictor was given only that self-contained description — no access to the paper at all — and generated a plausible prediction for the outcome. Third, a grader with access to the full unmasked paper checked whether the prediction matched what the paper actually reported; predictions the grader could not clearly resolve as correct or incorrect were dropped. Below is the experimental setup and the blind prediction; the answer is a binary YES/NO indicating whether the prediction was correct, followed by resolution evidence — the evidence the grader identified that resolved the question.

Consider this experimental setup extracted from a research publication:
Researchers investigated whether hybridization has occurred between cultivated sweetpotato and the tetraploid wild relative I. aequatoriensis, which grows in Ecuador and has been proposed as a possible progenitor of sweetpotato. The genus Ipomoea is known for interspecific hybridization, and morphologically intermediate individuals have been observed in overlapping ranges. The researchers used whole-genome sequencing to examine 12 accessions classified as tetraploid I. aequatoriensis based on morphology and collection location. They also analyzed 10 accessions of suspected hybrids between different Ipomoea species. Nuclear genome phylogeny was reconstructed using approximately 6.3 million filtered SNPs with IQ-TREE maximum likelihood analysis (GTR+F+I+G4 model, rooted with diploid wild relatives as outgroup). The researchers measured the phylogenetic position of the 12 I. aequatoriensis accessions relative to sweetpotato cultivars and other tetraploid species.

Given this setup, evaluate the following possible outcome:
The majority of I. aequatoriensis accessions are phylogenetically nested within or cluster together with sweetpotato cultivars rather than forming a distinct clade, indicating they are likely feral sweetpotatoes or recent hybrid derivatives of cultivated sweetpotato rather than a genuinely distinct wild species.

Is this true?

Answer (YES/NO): NO